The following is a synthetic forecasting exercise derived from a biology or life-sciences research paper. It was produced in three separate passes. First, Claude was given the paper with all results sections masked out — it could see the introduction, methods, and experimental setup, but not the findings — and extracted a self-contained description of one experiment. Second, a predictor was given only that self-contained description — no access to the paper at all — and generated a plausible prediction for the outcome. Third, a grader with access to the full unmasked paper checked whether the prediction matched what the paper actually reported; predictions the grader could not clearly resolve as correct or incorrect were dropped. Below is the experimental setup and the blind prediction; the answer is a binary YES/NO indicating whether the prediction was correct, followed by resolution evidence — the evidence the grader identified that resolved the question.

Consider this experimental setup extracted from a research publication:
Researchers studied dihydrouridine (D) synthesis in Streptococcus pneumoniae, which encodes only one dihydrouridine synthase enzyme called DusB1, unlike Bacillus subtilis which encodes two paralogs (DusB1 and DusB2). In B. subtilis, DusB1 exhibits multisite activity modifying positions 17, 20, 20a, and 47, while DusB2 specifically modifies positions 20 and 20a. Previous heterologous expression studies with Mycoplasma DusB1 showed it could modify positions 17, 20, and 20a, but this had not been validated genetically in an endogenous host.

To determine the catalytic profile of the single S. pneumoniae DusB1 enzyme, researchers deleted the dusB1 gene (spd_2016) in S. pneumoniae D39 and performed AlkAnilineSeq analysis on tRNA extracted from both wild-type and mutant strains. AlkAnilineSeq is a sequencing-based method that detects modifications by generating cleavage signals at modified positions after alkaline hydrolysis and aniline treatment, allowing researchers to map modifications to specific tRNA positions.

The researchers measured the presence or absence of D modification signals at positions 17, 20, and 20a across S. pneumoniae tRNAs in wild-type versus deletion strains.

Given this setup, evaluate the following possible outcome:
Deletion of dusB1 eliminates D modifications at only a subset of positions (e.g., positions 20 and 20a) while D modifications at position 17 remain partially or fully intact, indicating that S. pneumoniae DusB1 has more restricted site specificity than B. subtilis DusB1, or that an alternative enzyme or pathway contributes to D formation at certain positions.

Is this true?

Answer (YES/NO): NO